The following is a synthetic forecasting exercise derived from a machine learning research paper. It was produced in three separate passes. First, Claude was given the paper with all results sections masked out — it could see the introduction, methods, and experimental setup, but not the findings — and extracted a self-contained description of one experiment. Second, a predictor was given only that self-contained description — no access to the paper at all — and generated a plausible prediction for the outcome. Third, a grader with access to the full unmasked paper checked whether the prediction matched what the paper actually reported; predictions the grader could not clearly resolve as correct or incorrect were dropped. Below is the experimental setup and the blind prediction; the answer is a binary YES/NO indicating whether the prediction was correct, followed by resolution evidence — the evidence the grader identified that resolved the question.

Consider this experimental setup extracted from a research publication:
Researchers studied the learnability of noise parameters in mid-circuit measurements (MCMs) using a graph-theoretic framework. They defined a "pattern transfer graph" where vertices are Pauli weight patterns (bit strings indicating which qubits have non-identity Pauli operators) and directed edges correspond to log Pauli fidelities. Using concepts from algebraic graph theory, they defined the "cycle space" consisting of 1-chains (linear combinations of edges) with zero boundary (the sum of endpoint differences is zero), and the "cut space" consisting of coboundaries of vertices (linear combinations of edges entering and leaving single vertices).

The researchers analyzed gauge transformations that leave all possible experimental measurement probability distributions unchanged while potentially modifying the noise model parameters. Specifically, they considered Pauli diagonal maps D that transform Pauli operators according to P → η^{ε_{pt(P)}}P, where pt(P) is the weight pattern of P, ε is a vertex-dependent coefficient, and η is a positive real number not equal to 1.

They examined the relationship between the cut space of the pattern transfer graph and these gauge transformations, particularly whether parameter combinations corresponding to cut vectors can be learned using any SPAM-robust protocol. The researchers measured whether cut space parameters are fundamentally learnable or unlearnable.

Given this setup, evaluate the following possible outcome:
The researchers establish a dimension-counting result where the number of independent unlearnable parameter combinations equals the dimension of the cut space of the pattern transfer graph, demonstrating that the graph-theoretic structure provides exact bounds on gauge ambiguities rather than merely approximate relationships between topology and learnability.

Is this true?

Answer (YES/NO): YES